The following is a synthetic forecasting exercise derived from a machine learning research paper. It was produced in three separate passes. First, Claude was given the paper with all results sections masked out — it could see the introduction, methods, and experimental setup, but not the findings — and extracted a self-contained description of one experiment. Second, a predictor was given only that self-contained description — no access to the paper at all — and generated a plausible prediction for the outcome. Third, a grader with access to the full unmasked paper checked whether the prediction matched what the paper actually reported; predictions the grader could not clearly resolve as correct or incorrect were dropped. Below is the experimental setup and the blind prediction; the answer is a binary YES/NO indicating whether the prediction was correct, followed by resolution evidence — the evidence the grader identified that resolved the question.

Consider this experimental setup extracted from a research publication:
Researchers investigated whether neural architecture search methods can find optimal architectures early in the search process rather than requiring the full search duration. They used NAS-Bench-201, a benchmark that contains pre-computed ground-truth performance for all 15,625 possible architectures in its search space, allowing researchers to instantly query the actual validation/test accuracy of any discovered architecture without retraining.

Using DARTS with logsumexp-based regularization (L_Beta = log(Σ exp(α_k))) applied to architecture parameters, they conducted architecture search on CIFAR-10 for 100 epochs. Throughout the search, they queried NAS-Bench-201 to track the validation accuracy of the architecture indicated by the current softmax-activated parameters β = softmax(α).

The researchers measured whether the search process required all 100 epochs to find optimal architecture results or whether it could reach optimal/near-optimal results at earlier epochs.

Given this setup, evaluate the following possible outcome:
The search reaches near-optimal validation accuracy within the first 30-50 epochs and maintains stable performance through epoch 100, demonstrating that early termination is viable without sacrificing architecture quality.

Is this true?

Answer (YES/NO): YES